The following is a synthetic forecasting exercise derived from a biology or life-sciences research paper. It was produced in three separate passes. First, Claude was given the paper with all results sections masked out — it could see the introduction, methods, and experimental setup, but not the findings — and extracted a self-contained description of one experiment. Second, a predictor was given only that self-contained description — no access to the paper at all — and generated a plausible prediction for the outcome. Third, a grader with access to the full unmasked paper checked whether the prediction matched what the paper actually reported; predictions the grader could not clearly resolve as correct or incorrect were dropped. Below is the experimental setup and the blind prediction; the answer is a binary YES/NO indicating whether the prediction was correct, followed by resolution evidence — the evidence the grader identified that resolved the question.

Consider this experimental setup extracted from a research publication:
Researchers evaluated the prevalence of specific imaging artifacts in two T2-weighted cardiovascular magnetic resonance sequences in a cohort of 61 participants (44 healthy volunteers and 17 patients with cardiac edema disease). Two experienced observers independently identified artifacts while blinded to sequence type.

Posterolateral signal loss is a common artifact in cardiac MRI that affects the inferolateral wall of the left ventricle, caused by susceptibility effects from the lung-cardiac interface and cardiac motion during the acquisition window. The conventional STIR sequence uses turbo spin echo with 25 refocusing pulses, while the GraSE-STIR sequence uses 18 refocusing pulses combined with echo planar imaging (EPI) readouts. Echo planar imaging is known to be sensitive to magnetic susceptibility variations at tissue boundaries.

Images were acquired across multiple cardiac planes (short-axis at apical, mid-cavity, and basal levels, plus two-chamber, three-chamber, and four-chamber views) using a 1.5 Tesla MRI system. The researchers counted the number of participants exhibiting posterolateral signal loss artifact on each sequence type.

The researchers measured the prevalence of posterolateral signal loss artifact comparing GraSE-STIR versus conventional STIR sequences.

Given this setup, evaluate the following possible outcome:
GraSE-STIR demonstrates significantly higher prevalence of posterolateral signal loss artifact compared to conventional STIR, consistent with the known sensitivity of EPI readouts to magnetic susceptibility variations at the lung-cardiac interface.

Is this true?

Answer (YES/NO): NO